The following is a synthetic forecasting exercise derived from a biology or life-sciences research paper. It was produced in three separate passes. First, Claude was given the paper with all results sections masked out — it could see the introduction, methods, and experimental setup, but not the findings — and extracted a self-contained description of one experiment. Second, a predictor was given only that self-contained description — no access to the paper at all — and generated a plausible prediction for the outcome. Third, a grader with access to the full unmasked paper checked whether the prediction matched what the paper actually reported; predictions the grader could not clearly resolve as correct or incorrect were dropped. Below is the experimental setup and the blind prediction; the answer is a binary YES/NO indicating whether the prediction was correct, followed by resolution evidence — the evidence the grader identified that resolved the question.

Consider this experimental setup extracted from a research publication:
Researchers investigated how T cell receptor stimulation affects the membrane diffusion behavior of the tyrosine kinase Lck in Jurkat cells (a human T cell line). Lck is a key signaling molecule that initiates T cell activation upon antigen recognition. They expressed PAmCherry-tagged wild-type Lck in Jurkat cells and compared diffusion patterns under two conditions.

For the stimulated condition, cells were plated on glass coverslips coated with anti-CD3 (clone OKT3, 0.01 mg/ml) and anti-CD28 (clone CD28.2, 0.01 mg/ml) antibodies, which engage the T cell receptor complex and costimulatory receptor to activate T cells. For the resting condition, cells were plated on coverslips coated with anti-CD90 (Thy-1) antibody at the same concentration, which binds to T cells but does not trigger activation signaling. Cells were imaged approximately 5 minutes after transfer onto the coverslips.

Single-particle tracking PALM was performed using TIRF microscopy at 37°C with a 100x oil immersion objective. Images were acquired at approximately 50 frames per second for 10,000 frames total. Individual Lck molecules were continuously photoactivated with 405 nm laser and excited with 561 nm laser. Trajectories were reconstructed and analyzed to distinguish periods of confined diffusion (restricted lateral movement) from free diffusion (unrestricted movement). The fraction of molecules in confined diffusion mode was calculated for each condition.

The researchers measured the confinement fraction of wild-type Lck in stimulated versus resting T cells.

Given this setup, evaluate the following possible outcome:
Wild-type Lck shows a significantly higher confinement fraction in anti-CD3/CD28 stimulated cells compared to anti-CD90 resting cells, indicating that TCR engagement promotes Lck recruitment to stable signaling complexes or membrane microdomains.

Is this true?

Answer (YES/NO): YES